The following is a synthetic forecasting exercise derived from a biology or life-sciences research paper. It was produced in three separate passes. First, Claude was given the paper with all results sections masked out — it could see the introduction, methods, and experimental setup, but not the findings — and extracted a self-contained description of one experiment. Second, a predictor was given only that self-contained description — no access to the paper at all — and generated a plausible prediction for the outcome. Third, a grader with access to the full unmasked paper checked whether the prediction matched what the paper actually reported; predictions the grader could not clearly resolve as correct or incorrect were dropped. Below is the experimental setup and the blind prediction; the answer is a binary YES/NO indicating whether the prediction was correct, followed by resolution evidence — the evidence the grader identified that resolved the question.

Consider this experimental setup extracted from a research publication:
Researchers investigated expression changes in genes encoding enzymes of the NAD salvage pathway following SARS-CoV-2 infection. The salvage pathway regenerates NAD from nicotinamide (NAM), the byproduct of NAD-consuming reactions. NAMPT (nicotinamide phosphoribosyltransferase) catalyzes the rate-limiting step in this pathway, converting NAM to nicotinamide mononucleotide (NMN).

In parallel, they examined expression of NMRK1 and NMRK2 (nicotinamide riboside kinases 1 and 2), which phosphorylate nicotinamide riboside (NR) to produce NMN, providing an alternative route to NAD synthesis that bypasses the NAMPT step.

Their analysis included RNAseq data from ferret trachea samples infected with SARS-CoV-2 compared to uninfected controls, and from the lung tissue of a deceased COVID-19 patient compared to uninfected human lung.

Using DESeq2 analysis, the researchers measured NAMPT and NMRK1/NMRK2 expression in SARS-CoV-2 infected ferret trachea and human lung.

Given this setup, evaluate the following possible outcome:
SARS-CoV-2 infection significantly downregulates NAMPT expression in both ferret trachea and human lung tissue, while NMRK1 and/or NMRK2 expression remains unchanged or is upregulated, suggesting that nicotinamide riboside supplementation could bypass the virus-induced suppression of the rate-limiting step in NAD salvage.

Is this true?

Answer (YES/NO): NO